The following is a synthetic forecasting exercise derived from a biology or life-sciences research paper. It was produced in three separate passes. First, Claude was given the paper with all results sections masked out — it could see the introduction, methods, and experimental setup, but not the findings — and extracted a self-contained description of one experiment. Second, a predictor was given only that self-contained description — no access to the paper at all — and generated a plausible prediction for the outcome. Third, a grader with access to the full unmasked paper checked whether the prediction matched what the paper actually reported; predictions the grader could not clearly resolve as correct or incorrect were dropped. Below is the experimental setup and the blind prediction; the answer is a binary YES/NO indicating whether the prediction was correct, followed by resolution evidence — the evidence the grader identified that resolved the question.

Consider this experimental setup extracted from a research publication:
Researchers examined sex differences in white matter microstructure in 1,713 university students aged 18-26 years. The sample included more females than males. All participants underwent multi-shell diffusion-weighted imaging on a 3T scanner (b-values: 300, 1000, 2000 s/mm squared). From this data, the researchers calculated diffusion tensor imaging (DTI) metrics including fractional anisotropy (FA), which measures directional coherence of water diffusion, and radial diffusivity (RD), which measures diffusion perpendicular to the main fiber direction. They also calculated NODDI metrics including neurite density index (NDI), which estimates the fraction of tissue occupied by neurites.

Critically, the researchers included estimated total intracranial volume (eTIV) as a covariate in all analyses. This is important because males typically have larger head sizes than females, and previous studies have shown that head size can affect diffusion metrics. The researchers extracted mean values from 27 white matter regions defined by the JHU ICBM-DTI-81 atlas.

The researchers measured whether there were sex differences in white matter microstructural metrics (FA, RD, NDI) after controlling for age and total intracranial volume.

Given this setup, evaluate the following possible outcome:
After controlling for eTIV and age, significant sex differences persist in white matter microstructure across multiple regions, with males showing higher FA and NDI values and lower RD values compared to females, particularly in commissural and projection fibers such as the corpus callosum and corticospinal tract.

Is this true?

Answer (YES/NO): NO